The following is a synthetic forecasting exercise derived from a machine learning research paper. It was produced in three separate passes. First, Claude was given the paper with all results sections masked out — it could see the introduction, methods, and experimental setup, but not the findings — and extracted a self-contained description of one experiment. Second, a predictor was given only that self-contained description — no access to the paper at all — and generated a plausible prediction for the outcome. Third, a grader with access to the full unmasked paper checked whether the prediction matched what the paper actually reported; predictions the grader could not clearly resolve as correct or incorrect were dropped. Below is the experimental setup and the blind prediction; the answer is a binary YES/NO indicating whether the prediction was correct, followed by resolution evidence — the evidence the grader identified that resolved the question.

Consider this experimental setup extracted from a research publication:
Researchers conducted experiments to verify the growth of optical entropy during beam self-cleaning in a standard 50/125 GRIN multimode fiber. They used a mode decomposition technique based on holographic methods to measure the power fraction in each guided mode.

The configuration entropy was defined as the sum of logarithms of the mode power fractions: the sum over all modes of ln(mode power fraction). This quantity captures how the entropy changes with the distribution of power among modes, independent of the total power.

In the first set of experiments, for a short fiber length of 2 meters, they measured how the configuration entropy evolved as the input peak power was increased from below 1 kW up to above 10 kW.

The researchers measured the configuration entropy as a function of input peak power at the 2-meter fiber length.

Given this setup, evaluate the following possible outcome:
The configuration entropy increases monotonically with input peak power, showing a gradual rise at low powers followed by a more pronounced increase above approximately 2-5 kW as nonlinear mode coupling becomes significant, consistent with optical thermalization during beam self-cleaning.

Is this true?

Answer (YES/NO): NO